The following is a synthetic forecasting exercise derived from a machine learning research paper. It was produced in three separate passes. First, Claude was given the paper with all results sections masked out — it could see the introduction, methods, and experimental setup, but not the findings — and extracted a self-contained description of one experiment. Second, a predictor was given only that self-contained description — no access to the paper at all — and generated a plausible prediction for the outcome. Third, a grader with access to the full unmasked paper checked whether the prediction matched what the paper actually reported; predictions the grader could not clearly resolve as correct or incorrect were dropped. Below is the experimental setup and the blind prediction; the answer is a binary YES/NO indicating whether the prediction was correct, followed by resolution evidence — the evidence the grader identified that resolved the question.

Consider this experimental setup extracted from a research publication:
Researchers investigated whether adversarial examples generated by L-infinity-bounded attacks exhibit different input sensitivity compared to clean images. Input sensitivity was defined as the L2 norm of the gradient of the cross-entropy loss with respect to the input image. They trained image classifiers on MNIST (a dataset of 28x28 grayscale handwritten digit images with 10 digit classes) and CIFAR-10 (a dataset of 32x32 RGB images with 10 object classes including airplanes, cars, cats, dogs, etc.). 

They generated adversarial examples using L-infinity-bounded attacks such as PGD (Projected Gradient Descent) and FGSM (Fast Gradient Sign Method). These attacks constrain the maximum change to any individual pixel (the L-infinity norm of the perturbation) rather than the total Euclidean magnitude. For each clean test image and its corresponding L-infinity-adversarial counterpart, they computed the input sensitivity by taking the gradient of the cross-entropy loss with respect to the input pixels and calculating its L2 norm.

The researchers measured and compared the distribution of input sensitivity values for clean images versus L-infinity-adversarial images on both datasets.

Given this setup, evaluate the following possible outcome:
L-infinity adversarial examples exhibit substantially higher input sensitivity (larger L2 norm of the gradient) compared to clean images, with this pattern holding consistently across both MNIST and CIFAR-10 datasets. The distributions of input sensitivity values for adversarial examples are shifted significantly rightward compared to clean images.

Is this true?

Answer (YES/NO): NO